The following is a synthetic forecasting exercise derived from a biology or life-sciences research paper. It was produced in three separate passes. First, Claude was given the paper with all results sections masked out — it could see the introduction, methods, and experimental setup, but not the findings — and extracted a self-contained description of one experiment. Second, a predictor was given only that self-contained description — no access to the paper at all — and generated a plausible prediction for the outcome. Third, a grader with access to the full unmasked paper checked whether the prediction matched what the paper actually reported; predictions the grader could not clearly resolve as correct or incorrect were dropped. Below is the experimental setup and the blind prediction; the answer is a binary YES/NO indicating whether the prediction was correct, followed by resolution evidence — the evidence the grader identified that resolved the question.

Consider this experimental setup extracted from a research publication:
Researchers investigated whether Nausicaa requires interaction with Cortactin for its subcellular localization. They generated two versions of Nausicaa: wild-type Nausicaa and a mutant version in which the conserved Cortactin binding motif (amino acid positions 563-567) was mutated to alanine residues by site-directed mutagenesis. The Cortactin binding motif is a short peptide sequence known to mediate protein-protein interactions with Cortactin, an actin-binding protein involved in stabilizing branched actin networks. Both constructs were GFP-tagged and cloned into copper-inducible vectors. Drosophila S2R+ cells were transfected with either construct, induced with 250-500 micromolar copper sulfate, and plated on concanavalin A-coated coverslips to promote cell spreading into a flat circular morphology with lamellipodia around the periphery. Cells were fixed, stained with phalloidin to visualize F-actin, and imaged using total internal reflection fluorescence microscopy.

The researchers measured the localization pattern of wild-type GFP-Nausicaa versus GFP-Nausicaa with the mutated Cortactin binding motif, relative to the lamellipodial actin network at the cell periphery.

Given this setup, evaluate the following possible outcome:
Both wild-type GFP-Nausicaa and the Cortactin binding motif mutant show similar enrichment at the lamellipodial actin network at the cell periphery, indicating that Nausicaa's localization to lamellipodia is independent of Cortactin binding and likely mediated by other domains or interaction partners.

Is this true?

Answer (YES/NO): NO